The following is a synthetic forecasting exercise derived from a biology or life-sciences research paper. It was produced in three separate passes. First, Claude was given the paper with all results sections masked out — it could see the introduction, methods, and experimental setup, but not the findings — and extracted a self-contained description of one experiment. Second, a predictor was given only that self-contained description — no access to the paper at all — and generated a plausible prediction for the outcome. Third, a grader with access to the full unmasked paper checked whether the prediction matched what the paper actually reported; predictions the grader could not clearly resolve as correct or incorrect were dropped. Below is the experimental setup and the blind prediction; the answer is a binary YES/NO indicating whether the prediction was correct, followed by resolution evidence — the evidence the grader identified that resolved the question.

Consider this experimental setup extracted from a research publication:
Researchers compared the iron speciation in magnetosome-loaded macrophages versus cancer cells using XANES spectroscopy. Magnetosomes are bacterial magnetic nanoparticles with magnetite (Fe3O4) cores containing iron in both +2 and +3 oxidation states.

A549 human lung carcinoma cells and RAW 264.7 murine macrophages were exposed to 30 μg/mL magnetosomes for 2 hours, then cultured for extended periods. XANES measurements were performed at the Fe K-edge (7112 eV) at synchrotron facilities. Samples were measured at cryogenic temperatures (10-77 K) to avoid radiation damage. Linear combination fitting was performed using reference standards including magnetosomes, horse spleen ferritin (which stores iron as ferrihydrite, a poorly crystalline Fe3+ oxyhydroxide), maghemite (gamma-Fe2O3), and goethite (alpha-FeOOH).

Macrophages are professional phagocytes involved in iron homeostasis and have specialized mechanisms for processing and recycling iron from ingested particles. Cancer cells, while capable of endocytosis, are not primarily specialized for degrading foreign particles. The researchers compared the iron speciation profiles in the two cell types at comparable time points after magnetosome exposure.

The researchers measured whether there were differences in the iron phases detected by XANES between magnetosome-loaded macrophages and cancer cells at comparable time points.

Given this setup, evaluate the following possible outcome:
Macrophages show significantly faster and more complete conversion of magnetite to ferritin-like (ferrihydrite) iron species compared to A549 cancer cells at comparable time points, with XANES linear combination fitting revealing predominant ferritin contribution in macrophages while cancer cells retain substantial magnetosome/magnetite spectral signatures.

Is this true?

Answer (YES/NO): NO